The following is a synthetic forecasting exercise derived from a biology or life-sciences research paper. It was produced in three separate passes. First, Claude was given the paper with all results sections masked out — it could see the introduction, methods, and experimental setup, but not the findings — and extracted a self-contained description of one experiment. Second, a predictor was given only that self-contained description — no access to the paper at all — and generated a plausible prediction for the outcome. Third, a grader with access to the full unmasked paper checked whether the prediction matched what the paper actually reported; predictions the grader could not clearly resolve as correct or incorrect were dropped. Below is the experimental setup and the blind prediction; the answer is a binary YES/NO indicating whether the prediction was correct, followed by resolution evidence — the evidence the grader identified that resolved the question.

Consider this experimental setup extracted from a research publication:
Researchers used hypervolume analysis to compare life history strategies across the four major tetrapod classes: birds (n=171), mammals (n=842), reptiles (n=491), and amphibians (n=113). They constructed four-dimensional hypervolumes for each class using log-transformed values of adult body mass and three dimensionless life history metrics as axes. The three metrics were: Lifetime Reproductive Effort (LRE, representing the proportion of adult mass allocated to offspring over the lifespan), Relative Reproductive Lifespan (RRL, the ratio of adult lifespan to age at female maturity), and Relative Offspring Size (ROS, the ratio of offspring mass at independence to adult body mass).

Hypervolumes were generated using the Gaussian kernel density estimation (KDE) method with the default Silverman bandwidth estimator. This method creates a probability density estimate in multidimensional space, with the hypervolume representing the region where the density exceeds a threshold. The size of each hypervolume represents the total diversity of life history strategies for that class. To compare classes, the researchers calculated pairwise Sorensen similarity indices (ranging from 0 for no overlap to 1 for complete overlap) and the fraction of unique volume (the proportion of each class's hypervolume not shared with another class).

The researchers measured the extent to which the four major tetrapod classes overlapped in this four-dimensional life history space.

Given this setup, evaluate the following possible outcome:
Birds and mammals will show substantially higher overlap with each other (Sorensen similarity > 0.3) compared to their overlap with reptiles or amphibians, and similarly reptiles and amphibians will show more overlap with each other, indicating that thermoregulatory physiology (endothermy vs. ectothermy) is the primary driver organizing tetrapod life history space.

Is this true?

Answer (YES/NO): NO